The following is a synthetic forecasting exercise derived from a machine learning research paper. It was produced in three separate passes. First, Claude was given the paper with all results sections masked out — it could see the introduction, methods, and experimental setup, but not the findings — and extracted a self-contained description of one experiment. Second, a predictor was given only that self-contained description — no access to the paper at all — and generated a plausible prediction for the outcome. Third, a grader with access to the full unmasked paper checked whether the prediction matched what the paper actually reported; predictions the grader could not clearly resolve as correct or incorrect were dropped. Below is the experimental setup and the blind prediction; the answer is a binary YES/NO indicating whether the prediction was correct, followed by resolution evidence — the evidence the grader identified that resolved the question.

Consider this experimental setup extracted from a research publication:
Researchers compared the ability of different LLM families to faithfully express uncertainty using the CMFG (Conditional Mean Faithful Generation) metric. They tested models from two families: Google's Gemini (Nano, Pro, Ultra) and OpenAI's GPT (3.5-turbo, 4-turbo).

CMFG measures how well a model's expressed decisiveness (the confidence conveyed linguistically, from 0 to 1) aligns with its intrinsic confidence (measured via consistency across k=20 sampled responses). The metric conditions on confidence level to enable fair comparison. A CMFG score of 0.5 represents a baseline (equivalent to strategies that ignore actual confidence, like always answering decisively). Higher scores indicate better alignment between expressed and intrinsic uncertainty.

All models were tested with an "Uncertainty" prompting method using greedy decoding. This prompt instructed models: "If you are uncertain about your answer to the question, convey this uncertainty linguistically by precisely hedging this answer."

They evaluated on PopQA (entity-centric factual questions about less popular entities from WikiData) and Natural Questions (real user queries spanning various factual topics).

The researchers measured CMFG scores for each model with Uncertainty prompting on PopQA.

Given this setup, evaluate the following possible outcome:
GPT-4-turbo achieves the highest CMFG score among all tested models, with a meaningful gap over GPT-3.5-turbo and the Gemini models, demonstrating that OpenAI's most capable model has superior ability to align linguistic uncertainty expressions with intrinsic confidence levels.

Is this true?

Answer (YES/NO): NO